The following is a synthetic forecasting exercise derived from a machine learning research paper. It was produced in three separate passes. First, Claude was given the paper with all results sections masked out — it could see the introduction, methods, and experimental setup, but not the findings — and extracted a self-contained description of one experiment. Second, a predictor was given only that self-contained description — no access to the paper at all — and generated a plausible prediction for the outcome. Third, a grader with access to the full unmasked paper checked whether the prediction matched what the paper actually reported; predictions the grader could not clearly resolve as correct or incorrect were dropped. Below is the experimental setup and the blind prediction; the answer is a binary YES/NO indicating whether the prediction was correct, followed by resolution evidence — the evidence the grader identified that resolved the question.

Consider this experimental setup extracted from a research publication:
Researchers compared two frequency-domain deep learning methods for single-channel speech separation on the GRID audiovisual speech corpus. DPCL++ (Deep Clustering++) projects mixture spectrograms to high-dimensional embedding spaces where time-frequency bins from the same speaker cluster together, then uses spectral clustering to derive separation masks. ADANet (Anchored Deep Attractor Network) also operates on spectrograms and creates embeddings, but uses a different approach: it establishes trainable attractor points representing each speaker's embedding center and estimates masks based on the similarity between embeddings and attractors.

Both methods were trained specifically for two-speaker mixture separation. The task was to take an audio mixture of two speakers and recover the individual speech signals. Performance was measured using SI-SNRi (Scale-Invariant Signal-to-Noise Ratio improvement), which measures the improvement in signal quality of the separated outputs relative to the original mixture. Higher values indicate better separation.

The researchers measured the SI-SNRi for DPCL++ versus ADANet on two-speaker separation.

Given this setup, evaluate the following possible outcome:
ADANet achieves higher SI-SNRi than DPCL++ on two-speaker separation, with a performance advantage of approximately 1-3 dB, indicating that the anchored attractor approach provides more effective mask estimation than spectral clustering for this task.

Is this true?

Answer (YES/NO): NO